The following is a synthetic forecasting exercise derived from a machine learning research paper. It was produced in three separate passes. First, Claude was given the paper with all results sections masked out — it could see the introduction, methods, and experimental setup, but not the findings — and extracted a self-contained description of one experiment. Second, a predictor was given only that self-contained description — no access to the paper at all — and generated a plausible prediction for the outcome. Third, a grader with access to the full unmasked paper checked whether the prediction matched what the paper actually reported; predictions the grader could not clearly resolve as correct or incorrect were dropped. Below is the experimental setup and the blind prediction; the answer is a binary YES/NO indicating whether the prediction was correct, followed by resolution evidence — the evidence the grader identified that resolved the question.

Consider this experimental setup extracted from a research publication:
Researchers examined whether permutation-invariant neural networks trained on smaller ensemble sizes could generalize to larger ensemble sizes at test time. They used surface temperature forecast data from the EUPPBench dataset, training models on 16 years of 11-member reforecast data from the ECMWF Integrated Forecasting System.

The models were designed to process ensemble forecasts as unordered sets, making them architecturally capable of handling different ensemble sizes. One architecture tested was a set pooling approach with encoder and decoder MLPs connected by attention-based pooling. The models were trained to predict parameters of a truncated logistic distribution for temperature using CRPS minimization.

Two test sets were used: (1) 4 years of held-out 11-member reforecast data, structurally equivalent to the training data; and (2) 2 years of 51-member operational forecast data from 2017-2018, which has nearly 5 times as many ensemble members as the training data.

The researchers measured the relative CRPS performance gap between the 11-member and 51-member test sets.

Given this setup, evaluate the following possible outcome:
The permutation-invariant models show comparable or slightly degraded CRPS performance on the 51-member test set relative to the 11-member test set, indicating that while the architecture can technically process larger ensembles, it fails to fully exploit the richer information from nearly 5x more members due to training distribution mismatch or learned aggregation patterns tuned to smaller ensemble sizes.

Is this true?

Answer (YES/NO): YES